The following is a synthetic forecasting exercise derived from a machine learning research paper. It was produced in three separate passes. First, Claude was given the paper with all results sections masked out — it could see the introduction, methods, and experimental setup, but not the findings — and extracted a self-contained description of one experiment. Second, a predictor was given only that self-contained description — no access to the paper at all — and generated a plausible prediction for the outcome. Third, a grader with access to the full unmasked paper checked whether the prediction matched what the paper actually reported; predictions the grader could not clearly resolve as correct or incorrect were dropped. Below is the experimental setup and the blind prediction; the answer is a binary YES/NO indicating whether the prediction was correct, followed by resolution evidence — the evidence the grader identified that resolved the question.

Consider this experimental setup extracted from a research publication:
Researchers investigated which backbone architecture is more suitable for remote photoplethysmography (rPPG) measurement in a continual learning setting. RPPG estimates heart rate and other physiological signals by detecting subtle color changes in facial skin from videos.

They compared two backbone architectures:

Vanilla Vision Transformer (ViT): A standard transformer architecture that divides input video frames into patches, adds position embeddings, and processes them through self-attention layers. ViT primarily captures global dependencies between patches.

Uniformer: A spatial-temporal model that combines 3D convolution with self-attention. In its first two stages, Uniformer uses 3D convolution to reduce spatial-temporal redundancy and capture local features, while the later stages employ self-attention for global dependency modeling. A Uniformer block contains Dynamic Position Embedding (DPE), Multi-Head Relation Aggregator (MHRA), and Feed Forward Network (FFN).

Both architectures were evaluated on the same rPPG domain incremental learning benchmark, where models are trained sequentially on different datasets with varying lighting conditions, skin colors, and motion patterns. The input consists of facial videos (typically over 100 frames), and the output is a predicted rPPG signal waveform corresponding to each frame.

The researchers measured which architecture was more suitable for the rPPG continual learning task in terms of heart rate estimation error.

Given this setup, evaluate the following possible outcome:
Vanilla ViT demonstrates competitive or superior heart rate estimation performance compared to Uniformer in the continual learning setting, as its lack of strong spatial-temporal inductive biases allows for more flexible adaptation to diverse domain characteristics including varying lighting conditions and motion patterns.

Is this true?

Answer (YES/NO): NO